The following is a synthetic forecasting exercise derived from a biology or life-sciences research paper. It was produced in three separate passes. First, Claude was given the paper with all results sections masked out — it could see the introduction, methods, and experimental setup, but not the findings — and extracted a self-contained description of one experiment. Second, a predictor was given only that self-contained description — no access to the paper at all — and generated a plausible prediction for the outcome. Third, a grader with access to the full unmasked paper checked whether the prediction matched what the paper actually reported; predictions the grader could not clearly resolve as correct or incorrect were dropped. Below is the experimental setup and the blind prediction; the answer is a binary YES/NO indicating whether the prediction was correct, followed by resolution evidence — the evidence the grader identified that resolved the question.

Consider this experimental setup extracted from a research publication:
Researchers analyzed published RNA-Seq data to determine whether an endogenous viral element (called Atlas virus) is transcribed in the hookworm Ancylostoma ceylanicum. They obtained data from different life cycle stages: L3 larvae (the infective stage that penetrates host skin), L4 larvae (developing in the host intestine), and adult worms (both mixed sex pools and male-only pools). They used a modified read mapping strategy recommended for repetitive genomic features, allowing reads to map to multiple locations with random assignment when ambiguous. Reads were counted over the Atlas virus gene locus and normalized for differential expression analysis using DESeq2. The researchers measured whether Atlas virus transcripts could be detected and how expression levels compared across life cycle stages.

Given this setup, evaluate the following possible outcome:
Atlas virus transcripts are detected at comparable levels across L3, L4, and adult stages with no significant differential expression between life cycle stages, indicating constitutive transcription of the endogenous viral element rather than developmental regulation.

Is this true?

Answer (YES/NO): NO